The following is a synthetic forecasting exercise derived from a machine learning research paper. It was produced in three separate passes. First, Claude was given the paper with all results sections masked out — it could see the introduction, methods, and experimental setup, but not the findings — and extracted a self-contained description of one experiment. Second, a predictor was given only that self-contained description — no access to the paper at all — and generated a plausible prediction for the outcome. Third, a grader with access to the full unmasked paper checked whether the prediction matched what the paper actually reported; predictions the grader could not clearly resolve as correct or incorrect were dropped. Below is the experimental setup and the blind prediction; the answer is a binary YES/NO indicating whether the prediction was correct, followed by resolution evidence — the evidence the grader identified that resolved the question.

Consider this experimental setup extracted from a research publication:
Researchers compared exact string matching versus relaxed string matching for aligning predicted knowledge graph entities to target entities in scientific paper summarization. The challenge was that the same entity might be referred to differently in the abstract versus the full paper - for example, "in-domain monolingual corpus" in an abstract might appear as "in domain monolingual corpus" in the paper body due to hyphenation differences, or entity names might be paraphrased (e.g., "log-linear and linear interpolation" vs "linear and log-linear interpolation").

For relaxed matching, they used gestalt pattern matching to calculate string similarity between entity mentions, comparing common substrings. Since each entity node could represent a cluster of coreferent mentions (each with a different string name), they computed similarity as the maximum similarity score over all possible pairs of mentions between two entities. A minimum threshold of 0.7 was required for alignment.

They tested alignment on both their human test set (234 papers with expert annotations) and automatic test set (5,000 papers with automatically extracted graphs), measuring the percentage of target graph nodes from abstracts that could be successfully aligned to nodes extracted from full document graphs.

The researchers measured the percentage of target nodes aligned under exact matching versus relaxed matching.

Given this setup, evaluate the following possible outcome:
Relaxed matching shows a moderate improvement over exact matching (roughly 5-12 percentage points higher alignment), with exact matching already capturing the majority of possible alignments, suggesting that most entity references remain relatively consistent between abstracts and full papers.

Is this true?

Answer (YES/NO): NO